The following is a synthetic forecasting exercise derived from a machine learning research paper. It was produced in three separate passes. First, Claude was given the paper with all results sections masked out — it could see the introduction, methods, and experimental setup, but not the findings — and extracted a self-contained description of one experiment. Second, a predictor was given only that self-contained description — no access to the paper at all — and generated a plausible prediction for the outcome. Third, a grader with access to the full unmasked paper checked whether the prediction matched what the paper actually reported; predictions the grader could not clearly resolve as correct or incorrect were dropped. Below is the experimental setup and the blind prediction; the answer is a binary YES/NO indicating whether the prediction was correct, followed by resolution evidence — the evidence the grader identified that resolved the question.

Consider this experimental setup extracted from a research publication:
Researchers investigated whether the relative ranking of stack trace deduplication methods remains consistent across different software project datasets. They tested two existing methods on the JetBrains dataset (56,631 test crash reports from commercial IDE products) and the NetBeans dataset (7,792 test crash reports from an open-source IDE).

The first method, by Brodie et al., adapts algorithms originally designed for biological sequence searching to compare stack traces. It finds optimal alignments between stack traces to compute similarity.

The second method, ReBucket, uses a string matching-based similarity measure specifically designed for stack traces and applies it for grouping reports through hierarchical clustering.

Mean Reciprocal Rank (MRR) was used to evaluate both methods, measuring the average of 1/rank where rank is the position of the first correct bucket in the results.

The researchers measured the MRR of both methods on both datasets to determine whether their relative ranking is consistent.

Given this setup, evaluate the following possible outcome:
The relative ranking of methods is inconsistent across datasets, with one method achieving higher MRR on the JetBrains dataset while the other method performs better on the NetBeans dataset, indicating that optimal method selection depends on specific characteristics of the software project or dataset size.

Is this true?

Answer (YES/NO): YES